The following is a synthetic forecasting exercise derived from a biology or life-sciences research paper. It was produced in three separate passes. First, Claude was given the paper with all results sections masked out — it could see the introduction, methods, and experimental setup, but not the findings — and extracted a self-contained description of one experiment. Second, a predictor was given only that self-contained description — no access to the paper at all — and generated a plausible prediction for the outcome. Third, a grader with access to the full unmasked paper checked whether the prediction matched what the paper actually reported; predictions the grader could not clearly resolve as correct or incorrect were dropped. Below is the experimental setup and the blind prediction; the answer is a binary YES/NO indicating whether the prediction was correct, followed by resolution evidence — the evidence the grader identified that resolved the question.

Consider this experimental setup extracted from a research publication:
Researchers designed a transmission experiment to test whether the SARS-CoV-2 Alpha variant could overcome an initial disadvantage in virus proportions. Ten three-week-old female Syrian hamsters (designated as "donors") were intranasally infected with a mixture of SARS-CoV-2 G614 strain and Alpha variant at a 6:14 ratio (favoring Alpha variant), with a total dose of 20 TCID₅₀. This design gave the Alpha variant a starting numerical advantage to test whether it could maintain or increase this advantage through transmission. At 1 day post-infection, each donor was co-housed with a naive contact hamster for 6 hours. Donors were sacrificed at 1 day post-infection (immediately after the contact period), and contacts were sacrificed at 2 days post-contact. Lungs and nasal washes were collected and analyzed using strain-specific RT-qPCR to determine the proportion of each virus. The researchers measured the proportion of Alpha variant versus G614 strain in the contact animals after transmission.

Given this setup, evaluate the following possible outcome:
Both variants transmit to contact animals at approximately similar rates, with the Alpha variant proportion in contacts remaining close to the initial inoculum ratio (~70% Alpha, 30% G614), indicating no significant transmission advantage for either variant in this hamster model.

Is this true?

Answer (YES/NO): NO